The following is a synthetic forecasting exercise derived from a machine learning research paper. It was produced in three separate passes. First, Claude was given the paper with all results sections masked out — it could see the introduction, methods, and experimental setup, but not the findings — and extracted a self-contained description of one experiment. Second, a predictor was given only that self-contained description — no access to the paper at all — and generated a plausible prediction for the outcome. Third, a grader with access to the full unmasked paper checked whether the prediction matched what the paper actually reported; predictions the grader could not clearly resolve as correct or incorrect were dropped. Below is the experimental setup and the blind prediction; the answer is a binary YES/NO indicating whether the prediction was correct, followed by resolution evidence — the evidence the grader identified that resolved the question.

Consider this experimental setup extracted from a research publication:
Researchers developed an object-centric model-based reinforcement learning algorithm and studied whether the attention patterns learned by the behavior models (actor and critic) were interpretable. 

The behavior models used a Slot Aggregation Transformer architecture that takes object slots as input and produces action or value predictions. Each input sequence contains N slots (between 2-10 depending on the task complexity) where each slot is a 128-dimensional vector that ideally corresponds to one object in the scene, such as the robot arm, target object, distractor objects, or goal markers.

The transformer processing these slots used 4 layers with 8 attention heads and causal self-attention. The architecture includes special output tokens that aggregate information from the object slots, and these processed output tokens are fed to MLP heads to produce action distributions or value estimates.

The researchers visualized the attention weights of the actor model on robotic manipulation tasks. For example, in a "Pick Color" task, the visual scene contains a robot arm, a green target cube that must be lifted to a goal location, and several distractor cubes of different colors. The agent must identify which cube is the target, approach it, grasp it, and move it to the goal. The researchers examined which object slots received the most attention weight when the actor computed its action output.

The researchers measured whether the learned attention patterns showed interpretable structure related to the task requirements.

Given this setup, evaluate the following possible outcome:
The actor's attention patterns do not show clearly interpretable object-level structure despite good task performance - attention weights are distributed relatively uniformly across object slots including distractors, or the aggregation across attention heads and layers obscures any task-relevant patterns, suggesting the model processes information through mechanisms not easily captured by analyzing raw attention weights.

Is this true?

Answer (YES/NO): NO